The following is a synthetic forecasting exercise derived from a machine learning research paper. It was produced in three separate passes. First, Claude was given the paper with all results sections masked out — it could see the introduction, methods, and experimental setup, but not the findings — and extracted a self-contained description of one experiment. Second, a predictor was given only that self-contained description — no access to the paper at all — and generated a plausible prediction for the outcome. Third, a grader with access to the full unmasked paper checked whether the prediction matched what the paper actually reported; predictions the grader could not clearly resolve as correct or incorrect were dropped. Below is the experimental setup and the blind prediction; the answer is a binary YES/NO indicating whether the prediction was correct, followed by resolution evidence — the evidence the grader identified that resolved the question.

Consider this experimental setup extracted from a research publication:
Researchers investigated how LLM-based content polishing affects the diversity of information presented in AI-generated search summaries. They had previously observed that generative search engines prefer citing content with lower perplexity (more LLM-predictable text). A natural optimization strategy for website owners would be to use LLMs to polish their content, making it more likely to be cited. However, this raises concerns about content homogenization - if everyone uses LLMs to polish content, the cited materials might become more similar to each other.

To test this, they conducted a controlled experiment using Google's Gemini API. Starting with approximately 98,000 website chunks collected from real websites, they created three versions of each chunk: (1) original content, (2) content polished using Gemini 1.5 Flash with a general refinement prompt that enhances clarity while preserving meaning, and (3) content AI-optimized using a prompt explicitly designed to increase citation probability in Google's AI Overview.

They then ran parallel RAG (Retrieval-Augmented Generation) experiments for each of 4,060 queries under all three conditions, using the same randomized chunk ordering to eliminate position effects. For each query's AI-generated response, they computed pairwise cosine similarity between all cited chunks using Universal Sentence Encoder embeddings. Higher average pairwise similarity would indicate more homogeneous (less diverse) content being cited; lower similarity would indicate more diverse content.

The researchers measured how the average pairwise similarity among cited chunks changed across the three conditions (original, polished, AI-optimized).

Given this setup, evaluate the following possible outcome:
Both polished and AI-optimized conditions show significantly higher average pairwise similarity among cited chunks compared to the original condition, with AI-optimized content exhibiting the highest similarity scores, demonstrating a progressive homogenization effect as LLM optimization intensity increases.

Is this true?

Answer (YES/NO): NO